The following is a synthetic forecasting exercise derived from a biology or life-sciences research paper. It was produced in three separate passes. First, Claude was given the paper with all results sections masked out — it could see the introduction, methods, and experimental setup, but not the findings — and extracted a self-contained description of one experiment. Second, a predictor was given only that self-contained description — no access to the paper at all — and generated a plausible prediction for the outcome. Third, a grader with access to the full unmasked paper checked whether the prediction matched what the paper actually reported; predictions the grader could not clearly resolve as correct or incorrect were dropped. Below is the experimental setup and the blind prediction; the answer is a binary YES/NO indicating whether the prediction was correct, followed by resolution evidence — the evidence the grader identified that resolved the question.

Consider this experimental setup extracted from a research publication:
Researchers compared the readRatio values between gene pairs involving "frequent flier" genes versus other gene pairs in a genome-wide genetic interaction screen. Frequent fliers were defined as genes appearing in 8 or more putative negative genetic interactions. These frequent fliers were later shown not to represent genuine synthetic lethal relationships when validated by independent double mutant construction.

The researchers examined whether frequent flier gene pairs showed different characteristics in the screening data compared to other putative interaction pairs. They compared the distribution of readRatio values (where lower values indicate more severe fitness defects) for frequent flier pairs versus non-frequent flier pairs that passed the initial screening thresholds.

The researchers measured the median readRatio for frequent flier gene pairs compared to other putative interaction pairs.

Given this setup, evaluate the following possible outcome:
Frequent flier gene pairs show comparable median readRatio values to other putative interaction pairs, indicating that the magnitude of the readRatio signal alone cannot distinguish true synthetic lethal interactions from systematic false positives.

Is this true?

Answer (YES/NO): NO